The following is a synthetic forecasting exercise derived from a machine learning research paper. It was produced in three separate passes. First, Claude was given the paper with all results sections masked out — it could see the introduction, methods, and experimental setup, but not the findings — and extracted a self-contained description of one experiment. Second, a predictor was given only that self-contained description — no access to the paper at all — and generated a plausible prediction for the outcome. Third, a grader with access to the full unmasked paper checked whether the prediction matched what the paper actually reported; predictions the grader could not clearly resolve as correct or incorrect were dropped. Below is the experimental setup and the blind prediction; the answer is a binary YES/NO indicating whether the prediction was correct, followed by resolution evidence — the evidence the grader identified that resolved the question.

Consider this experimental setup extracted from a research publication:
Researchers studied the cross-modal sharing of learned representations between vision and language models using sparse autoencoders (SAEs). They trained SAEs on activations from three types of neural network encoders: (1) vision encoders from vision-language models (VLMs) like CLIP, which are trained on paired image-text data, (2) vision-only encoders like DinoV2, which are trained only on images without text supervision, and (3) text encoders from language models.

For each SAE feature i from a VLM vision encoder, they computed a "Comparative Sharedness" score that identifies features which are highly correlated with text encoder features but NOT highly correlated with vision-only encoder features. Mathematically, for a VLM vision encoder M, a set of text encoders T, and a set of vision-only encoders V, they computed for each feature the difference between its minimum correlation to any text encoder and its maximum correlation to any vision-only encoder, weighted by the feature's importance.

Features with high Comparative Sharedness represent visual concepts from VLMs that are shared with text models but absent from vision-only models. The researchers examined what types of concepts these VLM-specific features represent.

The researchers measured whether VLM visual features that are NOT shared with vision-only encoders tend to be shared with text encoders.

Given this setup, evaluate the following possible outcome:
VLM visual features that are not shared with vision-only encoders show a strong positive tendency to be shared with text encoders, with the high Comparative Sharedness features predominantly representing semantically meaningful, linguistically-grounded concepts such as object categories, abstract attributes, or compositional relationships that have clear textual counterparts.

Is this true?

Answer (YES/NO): YES